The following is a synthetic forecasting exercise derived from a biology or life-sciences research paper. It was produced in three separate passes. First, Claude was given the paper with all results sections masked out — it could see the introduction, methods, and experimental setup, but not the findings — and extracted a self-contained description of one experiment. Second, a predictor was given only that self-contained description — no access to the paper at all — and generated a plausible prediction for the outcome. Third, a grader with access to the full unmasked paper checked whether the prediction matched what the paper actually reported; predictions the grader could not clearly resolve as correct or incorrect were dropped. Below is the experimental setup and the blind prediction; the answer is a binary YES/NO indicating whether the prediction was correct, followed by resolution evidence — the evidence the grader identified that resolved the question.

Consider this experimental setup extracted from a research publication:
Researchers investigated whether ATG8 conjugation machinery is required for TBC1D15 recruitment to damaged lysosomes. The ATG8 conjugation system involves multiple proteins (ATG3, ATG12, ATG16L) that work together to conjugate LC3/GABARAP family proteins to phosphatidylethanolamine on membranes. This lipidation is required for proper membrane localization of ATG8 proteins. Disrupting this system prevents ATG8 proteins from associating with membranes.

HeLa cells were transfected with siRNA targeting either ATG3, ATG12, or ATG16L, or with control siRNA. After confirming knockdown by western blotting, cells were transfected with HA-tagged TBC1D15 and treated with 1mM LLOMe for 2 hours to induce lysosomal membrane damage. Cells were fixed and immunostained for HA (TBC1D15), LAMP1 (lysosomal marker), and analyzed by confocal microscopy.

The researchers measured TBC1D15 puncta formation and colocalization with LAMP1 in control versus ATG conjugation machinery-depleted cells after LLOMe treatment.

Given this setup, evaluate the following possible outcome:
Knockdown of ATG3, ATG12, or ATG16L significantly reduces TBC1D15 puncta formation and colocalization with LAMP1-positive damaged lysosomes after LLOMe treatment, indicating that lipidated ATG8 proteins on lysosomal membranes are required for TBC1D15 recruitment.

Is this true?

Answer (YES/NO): YES